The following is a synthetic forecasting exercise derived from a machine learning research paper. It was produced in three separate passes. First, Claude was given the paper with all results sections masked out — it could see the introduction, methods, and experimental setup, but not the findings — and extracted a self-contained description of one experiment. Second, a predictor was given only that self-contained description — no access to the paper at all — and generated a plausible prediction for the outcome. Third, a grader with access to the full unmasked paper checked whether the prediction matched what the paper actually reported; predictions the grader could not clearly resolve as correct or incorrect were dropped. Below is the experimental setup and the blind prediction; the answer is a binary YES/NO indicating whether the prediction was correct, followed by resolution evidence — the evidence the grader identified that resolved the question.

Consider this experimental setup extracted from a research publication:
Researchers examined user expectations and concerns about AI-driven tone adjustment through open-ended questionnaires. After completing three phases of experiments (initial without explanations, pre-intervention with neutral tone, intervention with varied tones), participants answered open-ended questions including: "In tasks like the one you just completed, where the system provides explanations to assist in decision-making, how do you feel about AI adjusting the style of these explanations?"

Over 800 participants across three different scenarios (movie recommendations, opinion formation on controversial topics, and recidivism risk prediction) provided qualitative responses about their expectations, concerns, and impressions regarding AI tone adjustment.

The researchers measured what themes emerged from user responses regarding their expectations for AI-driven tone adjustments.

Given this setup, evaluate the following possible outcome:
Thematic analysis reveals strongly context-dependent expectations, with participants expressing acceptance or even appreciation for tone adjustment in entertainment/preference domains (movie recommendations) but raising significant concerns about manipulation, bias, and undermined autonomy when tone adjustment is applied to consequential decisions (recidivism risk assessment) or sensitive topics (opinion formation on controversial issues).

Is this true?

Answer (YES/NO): NO